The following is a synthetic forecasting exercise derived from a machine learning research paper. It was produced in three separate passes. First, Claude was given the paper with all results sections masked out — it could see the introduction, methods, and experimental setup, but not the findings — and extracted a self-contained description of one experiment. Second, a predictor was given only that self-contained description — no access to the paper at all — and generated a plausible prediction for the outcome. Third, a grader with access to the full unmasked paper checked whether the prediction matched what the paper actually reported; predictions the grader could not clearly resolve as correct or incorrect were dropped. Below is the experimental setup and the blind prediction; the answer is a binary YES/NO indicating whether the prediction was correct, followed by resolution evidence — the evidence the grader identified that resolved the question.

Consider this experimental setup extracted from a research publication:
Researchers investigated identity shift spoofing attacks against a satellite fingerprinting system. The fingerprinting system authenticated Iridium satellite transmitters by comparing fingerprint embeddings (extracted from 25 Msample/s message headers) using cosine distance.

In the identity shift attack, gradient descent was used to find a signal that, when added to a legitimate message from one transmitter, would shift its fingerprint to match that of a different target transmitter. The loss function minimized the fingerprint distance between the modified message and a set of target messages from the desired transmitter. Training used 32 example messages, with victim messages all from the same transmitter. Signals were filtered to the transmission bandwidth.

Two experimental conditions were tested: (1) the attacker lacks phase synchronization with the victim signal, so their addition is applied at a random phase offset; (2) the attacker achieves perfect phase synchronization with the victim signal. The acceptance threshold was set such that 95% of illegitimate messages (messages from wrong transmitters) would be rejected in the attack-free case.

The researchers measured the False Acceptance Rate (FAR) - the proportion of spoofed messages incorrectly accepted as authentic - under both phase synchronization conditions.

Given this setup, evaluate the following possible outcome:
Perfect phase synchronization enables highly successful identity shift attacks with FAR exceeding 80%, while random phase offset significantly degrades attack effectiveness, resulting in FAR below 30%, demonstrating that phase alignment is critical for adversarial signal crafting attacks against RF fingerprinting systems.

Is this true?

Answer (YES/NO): NO